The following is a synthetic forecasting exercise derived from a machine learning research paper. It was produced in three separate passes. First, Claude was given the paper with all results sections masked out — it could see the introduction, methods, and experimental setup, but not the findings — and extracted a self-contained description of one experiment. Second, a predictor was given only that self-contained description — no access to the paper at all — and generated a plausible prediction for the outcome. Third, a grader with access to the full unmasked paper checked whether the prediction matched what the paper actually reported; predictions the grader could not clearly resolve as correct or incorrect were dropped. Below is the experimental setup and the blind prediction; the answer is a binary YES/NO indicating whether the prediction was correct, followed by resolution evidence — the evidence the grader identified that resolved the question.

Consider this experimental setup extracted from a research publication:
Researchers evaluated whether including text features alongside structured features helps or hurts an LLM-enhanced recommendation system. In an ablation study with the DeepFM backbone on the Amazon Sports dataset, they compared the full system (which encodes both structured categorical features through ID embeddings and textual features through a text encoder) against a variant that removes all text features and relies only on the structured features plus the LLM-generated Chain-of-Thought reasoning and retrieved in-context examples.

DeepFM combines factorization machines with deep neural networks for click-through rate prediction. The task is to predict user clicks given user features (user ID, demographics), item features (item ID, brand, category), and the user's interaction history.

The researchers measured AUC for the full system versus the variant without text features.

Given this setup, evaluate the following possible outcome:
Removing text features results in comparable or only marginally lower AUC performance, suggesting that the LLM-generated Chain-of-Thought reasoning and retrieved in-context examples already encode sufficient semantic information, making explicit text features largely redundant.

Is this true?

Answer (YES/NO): YES